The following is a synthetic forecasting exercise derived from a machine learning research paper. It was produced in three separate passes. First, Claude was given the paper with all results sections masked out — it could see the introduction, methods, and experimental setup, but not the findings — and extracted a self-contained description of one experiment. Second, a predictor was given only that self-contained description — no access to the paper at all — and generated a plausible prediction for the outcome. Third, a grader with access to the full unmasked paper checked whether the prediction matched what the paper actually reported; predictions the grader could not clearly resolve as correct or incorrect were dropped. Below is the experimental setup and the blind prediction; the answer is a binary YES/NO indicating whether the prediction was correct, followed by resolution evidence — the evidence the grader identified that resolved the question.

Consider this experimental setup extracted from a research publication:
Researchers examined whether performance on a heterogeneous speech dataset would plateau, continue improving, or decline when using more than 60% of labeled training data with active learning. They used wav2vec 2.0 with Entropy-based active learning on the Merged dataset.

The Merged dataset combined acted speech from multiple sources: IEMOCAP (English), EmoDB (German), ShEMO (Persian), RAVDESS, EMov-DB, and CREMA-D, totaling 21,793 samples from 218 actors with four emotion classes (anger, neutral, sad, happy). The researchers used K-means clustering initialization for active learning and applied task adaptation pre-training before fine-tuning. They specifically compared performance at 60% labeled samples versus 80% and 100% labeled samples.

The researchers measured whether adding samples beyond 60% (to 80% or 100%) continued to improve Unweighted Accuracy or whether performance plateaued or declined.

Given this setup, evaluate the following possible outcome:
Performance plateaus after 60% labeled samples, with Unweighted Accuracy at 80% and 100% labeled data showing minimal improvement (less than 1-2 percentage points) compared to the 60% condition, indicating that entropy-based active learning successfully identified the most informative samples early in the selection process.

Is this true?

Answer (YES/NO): NO